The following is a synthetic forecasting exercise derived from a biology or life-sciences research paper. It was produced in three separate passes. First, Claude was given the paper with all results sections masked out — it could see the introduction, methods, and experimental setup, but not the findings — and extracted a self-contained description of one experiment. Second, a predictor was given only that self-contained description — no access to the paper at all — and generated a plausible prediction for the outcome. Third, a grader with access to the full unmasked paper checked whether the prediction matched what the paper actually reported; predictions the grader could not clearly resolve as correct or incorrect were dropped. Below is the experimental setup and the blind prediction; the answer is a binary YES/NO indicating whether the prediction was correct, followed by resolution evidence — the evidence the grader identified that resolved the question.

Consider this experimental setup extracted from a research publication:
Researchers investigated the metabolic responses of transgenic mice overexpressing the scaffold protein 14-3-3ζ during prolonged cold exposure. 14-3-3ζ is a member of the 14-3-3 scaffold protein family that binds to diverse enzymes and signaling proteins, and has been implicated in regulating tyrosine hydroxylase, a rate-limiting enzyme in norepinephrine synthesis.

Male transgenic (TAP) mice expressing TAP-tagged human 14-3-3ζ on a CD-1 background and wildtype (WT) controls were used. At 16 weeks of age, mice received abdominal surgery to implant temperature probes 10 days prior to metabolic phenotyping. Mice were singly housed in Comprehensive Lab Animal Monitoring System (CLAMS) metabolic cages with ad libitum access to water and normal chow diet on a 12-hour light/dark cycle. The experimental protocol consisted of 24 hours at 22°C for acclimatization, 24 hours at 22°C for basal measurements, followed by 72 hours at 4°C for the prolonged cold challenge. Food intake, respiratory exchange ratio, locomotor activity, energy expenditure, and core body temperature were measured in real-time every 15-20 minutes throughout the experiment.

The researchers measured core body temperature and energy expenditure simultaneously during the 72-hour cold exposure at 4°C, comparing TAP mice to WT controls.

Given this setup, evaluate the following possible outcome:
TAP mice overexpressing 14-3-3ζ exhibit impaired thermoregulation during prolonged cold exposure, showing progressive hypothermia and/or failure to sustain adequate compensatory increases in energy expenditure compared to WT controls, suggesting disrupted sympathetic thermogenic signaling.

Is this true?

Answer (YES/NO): NO